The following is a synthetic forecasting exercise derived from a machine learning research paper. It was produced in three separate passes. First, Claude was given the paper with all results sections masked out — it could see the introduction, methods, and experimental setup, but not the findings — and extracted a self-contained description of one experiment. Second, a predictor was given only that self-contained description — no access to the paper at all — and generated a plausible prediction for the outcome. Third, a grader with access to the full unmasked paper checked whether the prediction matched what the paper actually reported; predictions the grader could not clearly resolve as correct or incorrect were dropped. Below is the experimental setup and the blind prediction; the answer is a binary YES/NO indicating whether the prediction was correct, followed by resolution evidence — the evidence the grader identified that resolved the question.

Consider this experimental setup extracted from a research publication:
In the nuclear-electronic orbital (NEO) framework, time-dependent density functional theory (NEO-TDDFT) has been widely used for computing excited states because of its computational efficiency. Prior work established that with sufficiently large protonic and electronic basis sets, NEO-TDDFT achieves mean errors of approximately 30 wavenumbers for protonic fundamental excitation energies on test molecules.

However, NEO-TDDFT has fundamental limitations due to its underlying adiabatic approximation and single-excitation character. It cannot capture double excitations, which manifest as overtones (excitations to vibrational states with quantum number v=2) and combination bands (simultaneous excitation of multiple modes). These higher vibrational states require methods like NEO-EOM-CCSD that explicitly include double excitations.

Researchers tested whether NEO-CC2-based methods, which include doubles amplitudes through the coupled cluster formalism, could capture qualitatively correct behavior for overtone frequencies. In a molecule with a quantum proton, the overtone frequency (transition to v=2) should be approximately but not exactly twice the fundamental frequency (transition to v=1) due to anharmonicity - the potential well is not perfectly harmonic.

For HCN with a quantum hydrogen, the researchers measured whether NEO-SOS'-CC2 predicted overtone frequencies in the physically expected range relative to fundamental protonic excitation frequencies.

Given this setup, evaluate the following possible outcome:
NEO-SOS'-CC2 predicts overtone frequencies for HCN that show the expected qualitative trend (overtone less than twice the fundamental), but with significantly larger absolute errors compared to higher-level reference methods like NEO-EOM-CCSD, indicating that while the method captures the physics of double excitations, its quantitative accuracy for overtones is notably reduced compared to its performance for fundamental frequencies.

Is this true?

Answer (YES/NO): NO